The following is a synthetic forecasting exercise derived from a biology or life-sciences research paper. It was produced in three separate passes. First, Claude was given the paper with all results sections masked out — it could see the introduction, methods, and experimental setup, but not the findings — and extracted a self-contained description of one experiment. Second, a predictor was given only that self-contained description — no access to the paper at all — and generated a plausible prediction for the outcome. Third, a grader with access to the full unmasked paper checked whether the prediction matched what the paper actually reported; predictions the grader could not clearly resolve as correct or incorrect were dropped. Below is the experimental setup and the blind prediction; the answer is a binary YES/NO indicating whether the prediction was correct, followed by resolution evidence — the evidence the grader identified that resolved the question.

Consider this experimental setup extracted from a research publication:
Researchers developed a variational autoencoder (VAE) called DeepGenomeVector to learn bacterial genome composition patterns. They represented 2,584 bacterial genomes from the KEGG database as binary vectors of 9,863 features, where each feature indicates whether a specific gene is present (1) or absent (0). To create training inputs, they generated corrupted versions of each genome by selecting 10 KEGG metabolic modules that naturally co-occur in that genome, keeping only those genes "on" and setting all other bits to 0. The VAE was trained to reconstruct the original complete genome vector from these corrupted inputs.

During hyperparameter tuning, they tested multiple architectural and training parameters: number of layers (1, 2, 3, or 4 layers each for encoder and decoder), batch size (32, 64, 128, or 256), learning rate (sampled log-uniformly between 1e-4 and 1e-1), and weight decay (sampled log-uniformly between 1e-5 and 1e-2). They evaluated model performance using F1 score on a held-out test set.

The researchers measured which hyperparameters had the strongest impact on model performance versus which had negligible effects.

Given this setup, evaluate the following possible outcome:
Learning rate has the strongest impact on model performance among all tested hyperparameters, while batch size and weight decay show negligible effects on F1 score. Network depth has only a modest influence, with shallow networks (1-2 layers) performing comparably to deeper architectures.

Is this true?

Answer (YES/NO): NO